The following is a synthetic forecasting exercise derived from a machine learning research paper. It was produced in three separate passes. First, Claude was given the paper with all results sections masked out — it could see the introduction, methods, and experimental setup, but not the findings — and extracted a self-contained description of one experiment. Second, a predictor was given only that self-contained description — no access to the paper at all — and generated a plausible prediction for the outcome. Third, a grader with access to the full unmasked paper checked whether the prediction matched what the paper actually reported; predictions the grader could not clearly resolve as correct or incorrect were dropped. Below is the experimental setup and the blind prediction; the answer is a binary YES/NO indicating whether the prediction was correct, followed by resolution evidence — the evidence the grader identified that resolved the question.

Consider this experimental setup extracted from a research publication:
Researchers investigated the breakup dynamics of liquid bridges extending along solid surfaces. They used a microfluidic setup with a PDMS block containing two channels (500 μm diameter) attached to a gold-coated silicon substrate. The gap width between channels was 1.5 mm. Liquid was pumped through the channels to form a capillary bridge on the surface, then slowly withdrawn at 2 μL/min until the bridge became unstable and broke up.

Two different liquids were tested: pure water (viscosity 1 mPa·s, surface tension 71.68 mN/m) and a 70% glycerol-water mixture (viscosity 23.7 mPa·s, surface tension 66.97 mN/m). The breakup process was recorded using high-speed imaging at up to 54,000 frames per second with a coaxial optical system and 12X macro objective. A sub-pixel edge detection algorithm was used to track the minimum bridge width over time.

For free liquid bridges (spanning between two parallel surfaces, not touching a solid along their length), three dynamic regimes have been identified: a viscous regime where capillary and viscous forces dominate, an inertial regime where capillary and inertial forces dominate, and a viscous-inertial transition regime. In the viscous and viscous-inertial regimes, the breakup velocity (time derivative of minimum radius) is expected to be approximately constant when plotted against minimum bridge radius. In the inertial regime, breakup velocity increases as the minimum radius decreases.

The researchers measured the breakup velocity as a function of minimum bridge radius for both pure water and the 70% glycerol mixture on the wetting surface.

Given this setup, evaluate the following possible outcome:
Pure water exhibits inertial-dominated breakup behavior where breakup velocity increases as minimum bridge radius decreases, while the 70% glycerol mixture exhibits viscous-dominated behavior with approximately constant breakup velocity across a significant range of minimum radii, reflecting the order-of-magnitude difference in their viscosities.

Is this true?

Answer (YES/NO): YES